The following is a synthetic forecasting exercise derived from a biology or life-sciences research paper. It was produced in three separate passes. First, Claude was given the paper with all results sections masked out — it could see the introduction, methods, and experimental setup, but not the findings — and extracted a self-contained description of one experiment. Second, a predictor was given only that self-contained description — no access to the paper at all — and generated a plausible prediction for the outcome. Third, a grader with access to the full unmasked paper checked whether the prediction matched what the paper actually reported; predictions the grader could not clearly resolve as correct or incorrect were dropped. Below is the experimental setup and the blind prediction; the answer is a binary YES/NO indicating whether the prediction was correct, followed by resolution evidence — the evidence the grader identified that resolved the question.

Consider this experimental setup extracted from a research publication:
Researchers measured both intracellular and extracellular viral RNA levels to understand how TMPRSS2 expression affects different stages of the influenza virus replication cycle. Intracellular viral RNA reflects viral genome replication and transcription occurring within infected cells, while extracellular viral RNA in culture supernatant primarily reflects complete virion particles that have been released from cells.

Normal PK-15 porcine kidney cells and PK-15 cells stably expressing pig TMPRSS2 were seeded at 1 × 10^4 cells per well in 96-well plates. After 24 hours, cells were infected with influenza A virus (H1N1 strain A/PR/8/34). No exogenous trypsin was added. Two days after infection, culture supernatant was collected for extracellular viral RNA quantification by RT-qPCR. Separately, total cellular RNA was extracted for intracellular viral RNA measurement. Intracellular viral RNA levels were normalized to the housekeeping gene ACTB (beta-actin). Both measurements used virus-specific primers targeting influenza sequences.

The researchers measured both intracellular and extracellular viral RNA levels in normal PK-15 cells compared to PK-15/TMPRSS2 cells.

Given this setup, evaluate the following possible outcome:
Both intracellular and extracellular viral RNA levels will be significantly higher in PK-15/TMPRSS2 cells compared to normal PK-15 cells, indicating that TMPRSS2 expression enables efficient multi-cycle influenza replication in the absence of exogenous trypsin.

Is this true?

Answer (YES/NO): YES